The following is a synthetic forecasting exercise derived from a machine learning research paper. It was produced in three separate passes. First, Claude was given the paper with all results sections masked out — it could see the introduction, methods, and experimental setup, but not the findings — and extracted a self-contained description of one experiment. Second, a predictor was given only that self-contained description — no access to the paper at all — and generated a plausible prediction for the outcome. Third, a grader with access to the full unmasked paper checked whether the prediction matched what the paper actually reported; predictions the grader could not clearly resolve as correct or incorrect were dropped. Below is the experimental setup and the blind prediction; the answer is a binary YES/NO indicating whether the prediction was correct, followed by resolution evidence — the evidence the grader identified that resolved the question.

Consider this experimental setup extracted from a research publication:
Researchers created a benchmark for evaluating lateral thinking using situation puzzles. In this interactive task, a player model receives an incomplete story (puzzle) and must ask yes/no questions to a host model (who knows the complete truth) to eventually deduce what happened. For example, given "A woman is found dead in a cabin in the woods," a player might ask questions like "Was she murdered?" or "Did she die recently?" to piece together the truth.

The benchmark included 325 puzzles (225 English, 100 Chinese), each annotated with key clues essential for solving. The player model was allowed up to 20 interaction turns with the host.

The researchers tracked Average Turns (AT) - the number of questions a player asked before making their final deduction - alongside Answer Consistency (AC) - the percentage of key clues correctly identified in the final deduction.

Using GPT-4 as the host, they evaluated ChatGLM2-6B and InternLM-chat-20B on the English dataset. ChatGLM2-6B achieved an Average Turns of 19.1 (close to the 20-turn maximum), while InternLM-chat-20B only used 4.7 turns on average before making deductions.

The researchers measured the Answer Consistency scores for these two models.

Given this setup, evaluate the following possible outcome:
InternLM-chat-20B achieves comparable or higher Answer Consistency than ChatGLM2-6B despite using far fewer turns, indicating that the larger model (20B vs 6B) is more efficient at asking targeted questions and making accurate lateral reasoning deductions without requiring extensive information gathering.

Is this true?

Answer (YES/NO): YES